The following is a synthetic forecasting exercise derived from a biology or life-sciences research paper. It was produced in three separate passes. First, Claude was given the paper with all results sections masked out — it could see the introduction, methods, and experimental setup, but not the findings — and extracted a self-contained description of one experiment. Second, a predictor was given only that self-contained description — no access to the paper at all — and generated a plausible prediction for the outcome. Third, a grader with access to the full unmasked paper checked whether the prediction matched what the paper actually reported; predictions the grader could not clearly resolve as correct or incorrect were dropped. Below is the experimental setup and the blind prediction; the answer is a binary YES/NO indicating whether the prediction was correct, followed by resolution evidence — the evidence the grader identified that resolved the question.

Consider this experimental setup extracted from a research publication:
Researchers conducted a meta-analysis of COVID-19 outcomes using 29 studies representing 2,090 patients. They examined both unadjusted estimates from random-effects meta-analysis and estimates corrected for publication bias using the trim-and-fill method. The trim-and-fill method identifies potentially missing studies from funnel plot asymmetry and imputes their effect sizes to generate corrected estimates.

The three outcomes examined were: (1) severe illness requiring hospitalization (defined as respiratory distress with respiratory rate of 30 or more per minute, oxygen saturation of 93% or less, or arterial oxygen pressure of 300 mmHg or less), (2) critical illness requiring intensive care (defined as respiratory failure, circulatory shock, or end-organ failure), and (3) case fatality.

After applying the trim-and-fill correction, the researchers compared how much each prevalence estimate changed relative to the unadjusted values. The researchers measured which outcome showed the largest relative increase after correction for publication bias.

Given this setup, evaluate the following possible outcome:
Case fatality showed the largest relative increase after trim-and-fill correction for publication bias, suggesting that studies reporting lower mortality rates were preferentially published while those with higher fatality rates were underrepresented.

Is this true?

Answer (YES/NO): YES